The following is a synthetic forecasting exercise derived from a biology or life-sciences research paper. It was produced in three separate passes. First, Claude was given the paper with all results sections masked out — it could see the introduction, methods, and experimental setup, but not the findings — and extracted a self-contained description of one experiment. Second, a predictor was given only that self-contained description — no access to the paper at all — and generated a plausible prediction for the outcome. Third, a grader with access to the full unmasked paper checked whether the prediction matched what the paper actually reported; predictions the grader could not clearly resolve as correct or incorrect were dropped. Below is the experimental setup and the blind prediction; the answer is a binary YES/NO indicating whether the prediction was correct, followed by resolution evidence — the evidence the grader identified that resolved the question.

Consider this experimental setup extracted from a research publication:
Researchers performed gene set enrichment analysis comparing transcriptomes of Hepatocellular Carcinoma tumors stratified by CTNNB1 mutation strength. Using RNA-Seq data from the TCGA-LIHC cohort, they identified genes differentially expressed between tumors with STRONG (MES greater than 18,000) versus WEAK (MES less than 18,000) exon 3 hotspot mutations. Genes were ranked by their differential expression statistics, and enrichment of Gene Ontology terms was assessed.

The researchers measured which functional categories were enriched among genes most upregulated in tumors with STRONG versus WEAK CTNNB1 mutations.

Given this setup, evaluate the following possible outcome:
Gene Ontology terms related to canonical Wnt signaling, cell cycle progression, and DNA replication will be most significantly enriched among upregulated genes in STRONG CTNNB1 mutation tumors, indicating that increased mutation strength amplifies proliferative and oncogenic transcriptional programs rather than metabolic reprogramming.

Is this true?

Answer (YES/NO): NO